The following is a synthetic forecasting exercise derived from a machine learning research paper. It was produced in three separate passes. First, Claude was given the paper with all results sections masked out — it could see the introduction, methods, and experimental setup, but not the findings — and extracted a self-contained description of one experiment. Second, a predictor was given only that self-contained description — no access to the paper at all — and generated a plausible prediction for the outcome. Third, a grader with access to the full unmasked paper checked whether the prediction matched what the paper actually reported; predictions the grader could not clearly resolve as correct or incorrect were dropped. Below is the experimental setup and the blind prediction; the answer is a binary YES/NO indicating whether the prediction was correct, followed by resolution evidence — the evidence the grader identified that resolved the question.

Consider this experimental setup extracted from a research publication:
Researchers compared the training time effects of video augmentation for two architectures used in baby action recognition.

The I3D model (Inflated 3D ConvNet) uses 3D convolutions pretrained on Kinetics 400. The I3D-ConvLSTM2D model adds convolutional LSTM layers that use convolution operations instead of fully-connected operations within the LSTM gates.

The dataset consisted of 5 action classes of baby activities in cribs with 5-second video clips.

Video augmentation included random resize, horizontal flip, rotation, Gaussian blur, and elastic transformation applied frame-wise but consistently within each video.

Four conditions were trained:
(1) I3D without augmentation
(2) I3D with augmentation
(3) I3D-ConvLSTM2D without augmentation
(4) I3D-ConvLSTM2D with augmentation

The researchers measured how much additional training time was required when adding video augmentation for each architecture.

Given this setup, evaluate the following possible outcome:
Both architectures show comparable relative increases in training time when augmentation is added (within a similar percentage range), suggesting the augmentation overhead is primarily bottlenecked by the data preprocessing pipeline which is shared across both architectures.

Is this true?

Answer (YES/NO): YES